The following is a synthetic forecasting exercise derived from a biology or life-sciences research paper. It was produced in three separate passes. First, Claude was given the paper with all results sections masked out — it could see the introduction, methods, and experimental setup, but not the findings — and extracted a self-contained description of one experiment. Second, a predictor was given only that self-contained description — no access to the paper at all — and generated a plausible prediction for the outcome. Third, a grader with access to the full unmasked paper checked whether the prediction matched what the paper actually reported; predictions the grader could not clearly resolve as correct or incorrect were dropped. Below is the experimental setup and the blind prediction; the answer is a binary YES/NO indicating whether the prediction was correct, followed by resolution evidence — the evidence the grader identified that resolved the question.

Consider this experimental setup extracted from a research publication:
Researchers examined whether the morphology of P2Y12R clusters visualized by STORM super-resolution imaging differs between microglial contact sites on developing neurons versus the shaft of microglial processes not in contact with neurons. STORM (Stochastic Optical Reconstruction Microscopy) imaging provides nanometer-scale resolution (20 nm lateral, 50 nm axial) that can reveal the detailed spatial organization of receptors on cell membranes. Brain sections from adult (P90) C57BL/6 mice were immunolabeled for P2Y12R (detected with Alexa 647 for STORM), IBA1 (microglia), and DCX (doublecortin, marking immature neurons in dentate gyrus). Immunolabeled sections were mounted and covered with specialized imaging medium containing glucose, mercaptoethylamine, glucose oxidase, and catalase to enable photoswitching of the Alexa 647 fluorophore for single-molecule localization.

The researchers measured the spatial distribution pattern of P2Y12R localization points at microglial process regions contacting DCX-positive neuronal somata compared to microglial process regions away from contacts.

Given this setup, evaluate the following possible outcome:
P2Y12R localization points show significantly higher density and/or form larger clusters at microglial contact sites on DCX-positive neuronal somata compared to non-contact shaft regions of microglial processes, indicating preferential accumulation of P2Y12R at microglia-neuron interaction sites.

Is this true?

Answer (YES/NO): YES